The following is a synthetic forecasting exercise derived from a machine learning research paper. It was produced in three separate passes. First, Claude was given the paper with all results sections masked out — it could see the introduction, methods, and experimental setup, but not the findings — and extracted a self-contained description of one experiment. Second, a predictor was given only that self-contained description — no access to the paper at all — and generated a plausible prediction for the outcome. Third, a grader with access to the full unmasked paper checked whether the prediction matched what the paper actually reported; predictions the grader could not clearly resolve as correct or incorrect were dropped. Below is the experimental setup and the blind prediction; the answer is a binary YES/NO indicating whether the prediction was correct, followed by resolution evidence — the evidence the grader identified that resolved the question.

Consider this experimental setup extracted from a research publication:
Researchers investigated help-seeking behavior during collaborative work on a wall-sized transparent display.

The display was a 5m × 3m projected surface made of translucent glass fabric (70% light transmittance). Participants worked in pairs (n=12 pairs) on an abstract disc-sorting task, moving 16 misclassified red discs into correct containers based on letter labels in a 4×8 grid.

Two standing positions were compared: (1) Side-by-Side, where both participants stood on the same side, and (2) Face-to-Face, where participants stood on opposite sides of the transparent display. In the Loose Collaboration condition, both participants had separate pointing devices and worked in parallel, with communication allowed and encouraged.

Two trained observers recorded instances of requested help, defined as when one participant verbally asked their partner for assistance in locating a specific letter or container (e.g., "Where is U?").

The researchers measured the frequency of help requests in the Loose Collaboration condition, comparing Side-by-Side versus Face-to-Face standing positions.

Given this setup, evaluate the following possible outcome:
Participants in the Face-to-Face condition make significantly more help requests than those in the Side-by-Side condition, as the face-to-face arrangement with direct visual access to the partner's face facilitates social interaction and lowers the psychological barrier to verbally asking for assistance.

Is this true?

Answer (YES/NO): NO